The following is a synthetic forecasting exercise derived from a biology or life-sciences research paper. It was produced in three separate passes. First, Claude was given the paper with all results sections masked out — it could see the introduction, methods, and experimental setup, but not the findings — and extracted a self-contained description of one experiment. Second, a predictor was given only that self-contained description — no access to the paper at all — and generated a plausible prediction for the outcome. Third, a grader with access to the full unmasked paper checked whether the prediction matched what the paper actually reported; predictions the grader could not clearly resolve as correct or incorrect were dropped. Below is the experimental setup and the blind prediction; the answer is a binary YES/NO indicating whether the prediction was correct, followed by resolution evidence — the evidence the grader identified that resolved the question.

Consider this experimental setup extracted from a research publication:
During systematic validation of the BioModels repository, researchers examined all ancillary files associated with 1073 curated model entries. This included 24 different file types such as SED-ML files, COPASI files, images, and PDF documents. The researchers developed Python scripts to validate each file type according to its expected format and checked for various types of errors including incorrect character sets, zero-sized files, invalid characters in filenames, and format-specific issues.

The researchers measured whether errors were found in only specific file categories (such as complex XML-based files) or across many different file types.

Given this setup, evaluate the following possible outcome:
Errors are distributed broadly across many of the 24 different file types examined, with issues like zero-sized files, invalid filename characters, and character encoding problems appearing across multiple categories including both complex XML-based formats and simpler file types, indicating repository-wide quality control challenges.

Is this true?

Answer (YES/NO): YES